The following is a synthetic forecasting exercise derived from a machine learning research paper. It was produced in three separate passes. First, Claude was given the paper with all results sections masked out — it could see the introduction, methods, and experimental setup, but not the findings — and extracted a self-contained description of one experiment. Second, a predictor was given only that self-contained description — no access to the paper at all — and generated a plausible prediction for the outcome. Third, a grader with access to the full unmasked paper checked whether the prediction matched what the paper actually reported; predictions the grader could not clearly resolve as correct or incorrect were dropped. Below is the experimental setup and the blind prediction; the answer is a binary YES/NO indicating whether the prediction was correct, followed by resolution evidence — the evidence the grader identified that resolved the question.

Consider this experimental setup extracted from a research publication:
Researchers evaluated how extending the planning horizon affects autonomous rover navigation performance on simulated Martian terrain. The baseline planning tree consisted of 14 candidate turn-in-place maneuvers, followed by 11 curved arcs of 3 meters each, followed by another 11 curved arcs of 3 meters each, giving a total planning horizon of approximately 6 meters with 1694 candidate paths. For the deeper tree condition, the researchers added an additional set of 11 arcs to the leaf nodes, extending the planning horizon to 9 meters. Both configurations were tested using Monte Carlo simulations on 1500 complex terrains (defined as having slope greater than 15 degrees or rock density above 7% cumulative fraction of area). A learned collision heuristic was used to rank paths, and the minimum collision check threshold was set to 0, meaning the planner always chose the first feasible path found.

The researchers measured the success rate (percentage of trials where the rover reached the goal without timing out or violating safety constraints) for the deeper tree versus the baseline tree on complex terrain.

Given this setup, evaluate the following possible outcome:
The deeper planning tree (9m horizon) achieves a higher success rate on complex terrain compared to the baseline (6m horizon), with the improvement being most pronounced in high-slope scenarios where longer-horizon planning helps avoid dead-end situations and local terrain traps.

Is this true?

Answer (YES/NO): NO